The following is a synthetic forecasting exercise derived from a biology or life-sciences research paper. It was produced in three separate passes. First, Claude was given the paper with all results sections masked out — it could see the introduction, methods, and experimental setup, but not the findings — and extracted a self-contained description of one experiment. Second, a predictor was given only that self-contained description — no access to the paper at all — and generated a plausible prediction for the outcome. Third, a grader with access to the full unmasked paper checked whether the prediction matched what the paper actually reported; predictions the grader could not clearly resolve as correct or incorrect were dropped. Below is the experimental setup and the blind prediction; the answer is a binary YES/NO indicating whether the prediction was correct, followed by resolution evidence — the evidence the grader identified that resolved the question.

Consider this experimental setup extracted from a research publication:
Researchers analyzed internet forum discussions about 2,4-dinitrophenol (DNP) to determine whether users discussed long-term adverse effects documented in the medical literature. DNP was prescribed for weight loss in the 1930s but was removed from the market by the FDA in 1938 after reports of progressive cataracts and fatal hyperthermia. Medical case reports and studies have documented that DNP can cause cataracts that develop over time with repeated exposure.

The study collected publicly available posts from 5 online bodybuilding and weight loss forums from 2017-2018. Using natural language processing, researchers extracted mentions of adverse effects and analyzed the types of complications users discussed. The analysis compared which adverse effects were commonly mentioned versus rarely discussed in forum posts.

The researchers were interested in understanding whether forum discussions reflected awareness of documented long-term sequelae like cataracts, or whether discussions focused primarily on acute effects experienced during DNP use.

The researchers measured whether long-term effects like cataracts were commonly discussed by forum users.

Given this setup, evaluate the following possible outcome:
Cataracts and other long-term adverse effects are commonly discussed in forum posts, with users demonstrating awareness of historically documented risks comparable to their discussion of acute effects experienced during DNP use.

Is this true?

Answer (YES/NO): NO